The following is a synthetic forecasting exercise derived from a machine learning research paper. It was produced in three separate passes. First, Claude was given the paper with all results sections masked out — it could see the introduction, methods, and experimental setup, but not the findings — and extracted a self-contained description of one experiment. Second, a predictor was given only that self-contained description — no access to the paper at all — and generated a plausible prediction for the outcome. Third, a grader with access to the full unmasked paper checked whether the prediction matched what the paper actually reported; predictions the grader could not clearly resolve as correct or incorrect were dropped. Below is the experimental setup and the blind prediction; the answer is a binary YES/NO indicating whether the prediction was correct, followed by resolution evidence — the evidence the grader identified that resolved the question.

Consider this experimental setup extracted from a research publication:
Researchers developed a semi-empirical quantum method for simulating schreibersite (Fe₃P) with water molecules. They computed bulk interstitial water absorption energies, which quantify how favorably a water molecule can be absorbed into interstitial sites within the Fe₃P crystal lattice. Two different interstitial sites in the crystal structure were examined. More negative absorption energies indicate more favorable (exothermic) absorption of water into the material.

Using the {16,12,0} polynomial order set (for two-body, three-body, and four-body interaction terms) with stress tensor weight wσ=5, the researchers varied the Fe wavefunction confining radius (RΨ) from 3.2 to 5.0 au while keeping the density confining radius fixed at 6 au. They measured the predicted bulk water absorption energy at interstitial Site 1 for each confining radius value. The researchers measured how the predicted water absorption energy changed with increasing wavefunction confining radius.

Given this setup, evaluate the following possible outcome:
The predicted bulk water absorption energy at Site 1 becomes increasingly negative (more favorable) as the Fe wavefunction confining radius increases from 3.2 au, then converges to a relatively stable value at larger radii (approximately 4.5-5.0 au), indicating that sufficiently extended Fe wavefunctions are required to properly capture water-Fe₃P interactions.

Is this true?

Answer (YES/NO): NO